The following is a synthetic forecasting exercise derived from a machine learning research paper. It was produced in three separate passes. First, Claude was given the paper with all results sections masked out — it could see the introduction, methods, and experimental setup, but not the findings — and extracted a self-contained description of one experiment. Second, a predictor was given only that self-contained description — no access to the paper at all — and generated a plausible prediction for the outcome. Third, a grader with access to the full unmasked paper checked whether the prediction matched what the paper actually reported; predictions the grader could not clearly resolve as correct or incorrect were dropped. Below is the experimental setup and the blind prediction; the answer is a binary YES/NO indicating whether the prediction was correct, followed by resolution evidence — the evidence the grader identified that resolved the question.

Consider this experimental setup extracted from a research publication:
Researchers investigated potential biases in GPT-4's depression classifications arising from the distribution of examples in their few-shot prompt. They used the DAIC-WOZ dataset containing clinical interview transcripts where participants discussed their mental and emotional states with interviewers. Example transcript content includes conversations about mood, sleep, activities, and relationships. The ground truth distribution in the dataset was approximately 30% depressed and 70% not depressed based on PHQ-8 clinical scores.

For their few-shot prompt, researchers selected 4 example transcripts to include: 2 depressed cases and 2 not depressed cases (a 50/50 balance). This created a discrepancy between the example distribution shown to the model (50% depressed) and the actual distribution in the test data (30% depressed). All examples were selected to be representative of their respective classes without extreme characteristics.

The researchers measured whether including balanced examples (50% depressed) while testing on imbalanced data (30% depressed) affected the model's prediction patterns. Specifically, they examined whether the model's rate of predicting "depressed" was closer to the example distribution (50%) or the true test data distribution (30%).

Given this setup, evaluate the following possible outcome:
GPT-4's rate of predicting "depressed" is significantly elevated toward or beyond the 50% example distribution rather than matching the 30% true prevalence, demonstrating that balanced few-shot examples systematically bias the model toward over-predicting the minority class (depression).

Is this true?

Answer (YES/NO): YES